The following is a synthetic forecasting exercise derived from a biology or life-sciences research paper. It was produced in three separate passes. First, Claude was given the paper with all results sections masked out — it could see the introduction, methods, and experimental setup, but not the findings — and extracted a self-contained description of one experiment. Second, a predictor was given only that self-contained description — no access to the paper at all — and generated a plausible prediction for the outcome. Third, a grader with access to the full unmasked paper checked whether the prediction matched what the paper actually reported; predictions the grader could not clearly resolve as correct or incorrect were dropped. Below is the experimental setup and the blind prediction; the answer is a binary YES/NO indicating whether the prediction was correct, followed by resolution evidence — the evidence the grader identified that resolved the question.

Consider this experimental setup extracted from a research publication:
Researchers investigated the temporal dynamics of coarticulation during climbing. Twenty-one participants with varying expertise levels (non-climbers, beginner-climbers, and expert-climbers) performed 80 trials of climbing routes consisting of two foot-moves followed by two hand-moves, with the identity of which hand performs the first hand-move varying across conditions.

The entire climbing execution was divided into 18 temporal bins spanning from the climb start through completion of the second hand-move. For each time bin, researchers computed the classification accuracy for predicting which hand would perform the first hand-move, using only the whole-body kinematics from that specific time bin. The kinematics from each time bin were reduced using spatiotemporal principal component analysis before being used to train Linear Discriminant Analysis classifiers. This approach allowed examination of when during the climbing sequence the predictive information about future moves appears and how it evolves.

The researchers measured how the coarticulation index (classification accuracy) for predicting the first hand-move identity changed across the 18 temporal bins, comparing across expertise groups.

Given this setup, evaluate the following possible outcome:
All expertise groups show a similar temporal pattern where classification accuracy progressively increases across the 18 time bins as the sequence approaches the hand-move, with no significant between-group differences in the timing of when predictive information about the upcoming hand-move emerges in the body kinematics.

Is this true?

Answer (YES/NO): NO